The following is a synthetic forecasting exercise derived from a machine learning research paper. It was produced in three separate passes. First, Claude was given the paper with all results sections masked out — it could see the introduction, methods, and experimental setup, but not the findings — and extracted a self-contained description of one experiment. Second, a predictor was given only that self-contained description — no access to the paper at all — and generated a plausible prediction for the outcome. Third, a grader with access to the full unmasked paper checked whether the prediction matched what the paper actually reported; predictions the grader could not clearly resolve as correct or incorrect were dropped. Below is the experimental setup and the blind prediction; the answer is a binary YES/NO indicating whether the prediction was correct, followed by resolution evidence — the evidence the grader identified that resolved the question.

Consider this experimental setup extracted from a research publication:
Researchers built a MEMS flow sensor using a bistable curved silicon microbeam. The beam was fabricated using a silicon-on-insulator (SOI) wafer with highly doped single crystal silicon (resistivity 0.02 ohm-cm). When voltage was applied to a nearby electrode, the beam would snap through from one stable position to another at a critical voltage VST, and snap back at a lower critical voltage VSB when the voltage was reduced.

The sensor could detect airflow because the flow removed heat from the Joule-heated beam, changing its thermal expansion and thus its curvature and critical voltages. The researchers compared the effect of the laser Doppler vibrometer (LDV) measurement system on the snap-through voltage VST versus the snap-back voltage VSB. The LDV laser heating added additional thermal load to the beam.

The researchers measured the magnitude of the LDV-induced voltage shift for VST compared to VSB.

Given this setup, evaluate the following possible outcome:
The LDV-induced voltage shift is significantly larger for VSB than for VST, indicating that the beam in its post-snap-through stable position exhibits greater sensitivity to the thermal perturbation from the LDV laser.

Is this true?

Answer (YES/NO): YES